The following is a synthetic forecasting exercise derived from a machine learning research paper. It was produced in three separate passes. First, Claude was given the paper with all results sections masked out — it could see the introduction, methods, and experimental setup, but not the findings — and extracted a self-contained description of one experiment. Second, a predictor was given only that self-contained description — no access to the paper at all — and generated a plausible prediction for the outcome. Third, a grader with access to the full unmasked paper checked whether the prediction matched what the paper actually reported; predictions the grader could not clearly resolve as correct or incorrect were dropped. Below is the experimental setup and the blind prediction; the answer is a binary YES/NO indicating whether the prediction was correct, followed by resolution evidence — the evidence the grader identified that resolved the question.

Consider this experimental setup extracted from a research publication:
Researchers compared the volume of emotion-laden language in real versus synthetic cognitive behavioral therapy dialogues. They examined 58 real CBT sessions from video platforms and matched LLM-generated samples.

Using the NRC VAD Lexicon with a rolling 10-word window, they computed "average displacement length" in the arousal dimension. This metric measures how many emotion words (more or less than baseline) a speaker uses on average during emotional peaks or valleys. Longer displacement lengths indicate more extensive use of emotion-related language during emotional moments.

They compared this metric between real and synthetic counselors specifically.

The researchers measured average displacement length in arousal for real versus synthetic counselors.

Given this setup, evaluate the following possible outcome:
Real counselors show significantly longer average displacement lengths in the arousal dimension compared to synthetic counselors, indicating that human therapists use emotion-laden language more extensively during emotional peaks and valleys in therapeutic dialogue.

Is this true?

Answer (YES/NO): YES